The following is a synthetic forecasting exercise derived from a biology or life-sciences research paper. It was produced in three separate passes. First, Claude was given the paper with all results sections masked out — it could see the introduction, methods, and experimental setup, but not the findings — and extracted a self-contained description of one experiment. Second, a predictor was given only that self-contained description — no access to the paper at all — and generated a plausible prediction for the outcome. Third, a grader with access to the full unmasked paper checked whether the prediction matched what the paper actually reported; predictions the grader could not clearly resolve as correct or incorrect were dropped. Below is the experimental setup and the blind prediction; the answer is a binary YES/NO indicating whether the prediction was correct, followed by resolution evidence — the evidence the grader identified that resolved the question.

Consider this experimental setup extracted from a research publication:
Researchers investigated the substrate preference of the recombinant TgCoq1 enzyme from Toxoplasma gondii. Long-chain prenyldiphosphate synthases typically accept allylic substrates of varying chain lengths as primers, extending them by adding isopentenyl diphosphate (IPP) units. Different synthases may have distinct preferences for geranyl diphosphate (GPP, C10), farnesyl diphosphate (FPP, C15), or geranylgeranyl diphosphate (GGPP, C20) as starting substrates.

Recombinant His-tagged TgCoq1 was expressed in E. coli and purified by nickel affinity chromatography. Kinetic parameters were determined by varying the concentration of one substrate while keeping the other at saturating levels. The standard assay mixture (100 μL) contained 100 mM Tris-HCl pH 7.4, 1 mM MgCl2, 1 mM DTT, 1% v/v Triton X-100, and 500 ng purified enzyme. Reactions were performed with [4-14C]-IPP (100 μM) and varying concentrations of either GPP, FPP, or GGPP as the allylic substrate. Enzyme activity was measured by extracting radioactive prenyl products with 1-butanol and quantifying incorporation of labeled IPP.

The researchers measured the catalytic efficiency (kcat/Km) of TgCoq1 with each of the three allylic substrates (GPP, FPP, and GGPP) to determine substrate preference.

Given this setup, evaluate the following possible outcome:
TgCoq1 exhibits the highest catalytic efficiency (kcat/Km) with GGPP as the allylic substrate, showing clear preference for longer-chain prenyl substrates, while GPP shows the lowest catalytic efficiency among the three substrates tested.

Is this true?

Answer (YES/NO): NO